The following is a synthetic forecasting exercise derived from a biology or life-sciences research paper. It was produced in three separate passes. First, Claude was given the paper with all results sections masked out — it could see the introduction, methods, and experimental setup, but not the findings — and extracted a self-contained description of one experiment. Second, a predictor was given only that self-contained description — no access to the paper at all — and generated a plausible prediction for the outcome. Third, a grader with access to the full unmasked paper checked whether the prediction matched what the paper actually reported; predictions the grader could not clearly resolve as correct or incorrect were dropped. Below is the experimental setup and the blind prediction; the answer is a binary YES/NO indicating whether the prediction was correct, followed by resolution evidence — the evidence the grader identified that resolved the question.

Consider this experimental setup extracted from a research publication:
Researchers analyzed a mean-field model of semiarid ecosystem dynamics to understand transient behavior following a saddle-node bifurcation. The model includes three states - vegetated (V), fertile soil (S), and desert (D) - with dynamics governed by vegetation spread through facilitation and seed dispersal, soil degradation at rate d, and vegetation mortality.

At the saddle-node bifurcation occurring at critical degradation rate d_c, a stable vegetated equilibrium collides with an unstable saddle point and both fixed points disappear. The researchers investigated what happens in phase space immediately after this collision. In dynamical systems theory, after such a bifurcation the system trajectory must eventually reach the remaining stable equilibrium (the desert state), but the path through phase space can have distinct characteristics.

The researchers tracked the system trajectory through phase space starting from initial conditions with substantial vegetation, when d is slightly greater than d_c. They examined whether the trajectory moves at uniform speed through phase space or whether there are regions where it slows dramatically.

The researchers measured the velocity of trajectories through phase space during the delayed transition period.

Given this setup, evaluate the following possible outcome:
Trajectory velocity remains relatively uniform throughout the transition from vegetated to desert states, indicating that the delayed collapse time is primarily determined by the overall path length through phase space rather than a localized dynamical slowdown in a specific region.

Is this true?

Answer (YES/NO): NO